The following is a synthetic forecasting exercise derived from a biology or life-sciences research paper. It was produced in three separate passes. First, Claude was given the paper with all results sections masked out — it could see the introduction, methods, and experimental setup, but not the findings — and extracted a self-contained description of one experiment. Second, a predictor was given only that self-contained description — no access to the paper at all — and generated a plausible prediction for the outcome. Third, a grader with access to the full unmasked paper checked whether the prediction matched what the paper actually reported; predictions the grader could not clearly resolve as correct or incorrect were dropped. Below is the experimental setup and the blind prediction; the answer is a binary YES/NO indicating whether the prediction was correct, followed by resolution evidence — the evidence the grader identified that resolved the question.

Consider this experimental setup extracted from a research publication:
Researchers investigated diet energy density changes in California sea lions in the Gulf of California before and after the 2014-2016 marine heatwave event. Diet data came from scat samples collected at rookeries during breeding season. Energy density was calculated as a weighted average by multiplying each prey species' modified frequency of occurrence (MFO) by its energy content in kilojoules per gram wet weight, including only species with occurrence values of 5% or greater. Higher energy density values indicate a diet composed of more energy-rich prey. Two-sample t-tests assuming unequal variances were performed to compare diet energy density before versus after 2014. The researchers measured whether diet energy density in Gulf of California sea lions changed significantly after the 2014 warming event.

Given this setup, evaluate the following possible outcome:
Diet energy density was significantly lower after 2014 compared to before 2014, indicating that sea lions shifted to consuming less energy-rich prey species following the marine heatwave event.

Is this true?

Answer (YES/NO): YES